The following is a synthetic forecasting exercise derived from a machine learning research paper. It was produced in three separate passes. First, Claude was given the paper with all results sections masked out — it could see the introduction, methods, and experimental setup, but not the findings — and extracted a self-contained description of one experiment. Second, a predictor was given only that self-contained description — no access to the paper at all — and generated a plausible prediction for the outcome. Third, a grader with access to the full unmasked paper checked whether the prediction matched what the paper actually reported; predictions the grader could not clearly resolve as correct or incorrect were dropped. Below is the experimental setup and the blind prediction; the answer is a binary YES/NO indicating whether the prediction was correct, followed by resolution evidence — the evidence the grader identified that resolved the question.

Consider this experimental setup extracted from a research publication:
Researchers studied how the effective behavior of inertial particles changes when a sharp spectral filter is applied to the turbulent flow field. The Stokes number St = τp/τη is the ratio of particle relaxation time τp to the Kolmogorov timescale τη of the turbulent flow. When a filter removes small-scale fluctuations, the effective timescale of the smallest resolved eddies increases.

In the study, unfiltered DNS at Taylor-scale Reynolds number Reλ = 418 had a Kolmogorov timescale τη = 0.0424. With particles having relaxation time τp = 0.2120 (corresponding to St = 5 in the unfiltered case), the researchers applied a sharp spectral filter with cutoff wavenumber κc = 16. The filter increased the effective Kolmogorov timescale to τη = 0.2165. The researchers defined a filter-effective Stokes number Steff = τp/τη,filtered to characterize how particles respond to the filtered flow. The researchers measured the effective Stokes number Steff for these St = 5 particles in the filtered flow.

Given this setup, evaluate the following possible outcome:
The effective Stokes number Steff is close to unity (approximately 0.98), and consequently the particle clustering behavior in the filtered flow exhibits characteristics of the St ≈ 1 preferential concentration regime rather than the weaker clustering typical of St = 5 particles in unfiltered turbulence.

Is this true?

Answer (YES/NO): YES